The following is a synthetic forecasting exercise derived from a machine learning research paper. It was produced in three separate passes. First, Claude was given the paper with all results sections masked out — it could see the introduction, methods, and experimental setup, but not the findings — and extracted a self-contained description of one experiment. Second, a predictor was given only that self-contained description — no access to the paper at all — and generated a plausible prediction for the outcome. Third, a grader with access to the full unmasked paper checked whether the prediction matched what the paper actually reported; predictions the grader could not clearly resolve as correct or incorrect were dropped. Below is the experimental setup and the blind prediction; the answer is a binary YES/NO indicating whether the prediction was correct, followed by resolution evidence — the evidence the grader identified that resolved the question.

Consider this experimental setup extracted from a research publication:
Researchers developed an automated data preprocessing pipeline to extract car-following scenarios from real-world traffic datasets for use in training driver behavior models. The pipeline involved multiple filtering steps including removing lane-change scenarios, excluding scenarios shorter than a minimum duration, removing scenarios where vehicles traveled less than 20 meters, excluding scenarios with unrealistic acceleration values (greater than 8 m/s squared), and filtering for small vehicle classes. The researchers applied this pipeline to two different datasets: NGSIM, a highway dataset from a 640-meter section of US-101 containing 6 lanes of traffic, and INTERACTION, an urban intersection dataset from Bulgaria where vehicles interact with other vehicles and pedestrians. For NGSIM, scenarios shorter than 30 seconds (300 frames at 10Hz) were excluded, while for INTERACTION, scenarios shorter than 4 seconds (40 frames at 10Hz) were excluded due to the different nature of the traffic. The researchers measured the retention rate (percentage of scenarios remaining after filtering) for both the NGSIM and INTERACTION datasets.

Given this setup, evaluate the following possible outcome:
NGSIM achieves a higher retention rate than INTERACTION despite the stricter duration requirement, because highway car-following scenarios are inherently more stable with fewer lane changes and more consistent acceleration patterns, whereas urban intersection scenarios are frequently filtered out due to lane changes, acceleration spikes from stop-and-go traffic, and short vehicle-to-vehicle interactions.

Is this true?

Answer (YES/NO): YES